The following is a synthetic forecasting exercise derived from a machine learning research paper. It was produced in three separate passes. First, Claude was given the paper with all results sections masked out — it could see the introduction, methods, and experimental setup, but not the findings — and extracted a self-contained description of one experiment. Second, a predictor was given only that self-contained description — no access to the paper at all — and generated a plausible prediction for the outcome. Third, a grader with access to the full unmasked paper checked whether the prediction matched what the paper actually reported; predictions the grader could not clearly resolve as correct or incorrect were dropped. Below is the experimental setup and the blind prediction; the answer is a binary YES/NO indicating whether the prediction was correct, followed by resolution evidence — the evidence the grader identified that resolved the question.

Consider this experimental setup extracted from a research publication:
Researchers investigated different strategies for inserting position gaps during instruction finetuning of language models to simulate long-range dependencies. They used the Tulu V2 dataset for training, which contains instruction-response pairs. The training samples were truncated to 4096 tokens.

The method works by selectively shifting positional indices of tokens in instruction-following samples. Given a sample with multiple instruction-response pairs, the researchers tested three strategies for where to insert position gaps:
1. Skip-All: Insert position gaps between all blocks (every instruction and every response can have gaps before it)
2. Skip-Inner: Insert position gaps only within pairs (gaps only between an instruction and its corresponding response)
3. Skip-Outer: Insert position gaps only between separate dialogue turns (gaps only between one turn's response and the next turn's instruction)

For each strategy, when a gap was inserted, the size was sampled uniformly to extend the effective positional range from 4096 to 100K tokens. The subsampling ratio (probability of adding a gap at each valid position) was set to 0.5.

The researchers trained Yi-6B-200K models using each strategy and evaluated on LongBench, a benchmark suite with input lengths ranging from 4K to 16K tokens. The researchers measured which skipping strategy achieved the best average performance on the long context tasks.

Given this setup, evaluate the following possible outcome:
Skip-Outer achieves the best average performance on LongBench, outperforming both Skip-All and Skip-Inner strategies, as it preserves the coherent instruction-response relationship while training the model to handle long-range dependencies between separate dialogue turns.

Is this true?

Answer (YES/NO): YES